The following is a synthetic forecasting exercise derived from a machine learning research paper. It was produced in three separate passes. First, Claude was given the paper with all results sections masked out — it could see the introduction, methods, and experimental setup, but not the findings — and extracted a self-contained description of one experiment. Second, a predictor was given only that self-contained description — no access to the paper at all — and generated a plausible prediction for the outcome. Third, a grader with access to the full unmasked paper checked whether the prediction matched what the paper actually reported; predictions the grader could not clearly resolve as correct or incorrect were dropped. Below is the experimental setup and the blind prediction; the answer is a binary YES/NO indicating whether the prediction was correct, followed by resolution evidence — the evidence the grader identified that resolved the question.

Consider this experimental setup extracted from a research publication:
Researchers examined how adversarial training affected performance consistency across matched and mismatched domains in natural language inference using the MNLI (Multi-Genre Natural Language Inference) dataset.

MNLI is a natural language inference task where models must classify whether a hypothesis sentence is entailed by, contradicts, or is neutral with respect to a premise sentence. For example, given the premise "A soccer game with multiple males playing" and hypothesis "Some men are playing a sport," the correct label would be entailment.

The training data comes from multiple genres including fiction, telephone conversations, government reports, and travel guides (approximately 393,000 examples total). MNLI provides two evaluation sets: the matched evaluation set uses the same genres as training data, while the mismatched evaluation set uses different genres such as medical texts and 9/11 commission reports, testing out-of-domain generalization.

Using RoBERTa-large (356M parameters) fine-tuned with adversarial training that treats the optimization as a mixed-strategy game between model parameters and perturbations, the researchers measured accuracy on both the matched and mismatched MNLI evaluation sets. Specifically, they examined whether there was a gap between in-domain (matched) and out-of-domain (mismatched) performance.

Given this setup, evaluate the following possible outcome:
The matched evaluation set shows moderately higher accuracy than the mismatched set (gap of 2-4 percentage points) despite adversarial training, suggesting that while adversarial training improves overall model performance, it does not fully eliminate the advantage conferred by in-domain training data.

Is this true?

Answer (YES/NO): NO